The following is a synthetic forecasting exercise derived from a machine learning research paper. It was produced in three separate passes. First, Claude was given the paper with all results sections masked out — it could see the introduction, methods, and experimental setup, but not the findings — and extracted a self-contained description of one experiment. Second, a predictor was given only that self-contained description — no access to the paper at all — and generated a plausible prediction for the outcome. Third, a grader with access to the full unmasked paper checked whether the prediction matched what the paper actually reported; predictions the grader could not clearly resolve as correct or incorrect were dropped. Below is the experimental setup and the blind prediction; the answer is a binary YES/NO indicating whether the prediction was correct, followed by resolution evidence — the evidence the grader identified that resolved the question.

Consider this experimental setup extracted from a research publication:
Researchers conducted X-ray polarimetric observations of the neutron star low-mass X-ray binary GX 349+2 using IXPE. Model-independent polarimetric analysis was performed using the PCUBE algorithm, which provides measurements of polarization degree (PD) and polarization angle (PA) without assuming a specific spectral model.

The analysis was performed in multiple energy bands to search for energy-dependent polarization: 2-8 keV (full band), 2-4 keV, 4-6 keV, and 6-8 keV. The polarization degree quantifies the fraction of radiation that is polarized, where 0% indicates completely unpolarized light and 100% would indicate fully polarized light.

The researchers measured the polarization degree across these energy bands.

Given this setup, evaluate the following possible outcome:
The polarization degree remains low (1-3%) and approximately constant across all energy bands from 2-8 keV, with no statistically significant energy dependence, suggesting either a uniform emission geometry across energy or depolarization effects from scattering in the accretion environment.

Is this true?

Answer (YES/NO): NO